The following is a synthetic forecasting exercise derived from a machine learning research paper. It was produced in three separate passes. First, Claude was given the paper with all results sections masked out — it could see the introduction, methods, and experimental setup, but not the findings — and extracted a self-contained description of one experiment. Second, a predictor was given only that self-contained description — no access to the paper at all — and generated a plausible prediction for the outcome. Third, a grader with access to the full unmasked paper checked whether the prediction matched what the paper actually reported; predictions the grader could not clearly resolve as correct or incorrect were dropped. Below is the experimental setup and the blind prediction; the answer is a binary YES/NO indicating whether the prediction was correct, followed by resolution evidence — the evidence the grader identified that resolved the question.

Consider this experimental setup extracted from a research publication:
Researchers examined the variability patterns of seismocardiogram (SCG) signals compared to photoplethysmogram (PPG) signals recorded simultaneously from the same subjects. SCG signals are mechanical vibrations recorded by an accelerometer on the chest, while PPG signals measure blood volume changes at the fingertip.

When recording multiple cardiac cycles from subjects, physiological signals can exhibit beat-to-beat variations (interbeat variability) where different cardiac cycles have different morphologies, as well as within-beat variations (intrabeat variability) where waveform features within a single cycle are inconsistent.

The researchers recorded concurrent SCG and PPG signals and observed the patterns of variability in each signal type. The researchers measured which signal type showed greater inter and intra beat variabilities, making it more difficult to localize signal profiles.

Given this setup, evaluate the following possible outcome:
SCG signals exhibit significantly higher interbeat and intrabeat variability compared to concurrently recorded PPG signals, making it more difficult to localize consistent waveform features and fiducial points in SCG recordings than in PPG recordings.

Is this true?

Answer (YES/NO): YES